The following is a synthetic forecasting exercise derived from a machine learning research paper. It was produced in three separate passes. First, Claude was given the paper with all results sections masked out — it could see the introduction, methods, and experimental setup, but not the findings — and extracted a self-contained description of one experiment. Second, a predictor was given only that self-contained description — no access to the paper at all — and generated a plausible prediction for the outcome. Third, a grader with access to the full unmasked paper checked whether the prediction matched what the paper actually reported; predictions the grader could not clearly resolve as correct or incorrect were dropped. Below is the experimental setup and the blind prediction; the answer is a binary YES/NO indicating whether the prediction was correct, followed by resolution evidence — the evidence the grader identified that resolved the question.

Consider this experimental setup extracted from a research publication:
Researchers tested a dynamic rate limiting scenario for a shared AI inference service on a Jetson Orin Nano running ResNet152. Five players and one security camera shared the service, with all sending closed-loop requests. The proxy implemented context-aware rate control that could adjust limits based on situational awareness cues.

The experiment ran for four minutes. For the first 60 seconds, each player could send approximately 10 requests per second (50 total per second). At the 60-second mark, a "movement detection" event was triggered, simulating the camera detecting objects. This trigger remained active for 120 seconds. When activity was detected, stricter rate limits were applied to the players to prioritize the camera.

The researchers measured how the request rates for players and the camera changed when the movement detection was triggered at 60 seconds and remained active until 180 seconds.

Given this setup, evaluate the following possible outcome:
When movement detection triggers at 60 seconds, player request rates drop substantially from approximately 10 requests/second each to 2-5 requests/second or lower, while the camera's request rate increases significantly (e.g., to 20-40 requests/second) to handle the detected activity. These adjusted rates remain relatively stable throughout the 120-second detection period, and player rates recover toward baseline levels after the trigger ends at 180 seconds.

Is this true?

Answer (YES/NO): NO